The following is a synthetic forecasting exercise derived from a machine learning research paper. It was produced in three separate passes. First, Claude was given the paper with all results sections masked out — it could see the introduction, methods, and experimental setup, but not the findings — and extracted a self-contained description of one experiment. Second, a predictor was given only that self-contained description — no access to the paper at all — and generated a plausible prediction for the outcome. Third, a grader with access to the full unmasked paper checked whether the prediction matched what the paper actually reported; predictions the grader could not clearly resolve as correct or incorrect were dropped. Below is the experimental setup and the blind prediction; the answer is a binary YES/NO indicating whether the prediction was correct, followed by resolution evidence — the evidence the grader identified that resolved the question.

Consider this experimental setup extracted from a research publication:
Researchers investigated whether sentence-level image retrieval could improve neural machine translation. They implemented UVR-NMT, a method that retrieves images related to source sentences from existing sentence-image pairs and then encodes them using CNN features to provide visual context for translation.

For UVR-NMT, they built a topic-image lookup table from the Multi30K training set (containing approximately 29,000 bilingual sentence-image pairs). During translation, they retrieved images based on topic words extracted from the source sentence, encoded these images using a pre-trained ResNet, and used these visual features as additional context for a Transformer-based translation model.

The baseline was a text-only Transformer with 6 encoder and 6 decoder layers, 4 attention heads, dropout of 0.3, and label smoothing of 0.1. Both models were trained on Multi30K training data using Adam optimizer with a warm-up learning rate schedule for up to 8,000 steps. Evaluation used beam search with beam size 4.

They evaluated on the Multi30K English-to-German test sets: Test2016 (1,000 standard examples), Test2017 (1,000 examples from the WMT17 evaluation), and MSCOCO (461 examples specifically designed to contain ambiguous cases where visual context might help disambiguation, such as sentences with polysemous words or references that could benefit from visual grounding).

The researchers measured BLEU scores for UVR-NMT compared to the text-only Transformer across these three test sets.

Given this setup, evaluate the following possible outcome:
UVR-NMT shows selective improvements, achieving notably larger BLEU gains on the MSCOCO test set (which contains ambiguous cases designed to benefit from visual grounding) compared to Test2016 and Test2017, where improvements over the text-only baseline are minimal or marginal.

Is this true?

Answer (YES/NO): NO